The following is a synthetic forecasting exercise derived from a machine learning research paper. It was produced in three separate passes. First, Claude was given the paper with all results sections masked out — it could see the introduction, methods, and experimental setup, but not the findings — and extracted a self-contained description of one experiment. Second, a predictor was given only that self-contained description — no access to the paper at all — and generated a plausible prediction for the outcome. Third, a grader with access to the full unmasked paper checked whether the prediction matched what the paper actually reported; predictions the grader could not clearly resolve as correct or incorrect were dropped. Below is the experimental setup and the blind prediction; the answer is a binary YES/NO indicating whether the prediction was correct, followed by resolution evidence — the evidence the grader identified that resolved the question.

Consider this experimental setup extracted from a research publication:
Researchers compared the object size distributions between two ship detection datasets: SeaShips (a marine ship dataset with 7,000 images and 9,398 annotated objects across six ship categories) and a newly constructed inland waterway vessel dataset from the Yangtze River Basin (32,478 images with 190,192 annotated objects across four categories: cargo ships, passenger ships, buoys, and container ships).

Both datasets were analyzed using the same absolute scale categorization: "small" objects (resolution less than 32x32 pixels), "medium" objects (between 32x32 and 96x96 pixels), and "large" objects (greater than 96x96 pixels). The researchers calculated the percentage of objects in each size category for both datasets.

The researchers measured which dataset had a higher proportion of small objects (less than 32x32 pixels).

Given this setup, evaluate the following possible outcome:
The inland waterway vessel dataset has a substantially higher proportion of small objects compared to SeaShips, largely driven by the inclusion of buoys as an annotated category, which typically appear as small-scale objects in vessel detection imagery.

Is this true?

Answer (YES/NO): YES